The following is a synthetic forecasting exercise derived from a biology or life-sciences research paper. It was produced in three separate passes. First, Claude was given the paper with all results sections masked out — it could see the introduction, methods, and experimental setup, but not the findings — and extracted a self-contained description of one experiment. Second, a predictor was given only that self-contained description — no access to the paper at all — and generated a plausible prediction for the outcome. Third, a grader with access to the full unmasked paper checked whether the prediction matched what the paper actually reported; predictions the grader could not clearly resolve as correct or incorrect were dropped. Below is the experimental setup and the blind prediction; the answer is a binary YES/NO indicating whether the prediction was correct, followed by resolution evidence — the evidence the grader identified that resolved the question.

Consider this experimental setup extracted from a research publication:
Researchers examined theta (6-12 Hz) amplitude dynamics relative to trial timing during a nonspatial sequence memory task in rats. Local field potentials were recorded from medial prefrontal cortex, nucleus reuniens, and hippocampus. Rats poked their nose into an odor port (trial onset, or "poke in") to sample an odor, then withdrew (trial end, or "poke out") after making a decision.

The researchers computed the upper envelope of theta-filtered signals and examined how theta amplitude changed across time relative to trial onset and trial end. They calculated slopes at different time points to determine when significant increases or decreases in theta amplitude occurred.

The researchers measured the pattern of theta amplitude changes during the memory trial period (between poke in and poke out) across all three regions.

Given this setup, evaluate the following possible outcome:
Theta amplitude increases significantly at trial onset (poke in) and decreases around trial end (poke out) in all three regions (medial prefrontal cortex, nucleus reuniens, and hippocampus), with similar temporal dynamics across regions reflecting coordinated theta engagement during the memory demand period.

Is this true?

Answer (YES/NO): NO